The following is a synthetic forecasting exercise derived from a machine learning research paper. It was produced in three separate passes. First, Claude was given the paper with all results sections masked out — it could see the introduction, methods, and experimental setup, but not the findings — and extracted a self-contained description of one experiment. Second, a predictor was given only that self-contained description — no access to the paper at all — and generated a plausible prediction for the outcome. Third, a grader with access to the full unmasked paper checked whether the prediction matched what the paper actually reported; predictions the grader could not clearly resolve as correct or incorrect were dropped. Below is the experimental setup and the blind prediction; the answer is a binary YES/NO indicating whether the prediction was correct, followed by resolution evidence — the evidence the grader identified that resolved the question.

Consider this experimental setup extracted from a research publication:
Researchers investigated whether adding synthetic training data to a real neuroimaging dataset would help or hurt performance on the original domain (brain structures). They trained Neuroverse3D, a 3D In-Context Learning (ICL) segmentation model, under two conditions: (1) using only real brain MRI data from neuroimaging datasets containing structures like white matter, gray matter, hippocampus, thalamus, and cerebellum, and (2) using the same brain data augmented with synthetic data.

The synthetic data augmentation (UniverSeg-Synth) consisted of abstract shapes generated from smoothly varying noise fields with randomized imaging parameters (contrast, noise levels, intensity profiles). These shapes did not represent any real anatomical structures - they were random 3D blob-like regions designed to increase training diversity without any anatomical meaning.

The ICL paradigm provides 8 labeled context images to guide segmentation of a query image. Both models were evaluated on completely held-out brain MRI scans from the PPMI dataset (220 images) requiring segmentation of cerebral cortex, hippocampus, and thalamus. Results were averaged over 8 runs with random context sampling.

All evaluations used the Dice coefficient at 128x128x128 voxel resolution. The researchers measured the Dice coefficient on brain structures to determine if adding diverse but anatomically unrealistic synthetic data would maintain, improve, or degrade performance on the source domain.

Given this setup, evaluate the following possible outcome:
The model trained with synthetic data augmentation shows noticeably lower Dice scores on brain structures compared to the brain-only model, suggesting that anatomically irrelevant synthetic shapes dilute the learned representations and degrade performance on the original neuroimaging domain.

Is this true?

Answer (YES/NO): NO